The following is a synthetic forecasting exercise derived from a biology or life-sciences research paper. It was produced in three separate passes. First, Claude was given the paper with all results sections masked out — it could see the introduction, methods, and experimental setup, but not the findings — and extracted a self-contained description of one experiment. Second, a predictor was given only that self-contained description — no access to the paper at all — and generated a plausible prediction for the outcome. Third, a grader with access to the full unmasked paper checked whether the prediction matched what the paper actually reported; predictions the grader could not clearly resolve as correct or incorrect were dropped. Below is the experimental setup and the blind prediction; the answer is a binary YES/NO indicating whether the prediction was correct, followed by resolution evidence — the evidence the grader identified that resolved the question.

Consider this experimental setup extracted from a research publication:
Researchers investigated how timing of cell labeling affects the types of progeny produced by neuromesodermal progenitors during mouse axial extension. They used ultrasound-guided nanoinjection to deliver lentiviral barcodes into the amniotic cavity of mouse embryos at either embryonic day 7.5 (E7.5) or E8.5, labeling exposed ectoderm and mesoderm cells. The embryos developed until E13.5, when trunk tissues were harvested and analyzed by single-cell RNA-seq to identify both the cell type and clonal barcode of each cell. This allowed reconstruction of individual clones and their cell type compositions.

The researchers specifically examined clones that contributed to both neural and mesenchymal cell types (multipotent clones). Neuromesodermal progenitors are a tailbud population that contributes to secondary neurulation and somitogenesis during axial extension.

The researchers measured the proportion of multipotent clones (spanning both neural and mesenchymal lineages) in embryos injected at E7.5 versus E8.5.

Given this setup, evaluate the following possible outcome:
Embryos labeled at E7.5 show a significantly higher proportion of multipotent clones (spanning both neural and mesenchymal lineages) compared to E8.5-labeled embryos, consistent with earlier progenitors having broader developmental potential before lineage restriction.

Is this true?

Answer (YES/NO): YES